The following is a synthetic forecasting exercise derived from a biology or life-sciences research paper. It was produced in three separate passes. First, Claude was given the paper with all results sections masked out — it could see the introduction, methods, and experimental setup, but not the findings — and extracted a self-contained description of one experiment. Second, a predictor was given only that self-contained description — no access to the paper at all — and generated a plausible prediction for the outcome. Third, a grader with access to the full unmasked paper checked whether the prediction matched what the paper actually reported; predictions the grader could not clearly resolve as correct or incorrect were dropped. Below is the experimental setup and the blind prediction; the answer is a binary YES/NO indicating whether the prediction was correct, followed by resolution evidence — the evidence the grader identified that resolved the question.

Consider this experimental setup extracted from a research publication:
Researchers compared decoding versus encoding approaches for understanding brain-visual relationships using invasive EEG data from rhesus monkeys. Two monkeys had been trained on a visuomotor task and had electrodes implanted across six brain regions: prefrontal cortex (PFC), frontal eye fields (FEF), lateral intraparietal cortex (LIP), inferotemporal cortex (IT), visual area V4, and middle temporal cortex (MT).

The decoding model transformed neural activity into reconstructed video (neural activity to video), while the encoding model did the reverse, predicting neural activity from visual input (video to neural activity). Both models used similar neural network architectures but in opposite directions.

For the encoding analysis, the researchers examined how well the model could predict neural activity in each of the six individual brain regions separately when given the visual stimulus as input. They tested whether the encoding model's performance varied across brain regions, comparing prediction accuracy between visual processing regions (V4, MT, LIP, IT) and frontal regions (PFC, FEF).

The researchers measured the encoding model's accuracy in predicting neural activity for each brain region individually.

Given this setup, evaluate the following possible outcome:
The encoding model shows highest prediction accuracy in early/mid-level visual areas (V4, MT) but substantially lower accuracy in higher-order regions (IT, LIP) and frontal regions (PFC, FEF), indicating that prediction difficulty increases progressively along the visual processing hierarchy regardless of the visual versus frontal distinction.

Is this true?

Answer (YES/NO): NO